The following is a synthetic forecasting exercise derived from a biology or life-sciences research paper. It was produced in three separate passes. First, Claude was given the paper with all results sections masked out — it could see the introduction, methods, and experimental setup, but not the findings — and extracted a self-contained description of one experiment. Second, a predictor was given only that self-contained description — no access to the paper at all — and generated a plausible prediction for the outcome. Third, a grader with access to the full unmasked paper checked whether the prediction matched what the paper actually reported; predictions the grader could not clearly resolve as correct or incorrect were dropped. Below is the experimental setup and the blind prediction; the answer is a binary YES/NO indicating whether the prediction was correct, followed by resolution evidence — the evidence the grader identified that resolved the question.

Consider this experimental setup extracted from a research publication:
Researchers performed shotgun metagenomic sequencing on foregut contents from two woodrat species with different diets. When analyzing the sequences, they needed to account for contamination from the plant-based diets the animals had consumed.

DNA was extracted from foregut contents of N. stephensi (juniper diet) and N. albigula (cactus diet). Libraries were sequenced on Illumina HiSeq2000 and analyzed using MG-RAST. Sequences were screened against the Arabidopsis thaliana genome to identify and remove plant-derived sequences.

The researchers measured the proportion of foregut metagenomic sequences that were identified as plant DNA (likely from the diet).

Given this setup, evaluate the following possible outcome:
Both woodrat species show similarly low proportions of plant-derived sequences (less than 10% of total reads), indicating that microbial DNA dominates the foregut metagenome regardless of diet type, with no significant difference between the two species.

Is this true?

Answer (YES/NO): NO